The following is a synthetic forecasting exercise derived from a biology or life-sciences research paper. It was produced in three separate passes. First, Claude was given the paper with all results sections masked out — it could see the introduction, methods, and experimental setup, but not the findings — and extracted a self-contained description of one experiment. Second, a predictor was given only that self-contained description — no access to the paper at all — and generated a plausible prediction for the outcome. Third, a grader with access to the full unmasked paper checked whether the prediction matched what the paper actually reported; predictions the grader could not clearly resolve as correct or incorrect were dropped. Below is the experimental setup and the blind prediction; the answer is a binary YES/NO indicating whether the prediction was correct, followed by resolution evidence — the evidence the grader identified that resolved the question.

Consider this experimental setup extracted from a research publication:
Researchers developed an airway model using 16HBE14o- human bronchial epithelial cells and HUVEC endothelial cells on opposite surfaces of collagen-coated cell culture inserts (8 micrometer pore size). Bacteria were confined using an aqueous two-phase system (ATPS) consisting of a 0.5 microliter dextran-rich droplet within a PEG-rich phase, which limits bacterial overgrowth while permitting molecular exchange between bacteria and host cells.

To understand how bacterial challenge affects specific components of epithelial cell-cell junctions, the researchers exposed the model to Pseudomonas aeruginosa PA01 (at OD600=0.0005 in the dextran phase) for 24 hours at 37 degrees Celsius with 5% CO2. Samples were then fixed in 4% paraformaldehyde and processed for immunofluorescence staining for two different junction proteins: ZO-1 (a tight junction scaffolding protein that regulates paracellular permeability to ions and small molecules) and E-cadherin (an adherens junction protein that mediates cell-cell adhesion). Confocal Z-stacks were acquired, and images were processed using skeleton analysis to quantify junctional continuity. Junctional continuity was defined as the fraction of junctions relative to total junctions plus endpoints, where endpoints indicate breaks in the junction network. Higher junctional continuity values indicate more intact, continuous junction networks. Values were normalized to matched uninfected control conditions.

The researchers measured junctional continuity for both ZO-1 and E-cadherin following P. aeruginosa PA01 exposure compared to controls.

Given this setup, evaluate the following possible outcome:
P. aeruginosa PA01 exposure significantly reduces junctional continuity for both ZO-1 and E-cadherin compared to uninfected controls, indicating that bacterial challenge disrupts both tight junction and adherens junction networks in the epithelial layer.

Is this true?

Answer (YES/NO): NO